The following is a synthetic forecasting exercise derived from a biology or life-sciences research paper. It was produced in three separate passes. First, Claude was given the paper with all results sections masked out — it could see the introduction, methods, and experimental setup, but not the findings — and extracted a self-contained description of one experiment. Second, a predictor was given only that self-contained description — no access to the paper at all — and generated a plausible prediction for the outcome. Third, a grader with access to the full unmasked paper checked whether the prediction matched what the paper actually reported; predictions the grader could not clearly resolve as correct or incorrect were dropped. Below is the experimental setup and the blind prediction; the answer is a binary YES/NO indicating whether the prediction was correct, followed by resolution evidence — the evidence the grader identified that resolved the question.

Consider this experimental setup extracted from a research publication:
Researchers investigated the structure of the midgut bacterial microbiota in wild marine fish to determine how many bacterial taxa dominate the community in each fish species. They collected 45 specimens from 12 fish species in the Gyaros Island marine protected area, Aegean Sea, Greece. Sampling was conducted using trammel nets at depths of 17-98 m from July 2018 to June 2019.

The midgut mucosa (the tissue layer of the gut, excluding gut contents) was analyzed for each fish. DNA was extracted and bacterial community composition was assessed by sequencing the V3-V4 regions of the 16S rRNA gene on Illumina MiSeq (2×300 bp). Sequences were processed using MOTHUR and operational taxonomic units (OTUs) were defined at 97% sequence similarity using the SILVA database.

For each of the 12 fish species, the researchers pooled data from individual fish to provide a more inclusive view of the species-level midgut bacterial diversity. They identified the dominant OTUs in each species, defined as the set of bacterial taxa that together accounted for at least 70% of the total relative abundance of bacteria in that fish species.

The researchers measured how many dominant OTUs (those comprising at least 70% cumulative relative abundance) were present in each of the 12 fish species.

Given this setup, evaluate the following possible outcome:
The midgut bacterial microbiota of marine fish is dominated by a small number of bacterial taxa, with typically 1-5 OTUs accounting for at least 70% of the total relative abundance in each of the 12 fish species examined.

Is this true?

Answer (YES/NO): NO